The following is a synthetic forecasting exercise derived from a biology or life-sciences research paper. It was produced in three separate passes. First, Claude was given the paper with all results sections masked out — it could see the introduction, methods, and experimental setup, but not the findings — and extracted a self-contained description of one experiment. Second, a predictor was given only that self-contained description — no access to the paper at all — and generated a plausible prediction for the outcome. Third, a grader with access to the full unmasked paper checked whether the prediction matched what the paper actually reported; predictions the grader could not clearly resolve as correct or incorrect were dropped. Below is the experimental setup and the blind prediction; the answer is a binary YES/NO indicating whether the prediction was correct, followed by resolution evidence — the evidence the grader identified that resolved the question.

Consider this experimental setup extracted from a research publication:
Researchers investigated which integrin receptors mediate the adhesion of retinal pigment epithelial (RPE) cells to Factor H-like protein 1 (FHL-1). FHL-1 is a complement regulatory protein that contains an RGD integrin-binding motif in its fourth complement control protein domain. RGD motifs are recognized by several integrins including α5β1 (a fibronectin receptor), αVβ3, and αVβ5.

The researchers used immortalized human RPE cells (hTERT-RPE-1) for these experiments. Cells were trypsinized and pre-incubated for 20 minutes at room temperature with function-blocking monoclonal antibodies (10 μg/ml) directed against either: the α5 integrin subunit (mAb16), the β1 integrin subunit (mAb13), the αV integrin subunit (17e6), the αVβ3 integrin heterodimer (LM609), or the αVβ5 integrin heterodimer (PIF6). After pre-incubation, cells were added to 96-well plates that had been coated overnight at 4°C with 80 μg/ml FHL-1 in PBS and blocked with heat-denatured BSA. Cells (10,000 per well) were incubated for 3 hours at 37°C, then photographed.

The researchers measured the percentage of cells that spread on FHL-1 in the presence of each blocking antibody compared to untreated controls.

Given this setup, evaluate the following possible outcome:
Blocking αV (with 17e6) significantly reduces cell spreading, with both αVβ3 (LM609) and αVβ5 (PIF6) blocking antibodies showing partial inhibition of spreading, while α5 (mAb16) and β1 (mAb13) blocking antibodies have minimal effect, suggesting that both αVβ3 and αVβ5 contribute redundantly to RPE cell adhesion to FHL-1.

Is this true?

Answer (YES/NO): NO